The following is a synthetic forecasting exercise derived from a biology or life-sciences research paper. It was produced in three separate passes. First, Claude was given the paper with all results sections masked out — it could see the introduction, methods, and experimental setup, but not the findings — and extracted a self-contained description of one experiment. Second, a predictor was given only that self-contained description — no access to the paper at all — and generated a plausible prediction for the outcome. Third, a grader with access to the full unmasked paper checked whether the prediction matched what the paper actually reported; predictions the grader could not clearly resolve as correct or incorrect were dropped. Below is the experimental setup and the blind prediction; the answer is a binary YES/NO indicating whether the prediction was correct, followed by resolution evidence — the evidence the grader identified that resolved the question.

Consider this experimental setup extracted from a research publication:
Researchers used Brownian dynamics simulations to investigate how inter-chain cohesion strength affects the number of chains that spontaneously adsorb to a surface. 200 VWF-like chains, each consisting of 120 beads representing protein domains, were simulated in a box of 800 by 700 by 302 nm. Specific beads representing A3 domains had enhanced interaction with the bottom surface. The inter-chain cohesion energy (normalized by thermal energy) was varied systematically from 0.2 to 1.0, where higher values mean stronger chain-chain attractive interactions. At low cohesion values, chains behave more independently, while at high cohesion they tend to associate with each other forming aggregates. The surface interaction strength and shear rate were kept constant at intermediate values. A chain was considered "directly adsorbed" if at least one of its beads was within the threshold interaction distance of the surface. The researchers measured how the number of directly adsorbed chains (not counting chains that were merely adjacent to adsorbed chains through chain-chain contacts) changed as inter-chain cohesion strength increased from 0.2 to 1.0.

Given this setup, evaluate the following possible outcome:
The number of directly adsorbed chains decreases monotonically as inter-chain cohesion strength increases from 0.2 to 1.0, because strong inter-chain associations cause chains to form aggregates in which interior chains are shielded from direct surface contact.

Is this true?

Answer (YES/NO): NO